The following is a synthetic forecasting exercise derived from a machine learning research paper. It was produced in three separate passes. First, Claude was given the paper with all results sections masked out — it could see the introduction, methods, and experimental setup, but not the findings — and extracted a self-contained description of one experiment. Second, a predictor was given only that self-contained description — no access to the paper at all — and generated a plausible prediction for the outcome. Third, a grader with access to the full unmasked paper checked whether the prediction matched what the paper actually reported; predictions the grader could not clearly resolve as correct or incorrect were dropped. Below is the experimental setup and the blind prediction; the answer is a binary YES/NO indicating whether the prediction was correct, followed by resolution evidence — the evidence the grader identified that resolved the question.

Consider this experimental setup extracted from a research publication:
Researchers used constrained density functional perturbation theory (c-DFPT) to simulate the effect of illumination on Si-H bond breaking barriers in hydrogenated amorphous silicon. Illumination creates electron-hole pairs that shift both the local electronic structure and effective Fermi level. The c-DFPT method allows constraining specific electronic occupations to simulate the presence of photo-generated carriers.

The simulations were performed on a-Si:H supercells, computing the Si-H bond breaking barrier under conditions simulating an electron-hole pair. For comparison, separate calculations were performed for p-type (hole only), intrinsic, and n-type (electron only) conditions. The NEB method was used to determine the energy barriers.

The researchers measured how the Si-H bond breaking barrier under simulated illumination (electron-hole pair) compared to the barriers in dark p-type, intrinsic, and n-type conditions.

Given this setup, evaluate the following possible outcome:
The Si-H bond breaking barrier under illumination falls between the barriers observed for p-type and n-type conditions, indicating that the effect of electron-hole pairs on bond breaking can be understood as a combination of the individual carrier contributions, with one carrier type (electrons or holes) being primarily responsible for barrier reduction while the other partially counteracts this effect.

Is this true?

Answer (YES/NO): NO